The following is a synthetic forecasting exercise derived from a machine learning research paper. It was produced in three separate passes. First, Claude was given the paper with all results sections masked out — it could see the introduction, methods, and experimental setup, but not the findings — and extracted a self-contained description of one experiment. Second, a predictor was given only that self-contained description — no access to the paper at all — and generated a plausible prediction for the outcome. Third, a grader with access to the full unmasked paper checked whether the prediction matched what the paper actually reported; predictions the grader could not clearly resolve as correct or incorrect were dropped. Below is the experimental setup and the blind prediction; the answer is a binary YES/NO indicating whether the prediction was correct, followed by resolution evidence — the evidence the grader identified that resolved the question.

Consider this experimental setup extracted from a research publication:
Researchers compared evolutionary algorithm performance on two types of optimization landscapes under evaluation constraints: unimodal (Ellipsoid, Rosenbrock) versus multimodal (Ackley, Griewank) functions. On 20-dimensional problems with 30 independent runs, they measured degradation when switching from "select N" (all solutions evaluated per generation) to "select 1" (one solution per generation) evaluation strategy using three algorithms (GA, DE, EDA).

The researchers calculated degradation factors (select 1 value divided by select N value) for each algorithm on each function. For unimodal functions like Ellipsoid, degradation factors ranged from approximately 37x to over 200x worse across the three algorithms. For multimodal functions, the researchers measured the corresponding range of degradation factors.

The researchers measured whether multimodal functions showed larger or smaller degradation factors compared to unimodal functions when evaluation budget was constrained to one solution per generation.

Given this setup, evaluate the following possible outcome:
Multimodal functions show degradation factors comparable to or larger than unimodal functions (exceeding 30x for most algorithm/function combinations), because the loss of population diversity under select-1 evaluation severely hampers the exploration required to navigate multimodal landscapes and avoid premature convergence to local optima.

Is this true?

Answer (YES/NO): NO